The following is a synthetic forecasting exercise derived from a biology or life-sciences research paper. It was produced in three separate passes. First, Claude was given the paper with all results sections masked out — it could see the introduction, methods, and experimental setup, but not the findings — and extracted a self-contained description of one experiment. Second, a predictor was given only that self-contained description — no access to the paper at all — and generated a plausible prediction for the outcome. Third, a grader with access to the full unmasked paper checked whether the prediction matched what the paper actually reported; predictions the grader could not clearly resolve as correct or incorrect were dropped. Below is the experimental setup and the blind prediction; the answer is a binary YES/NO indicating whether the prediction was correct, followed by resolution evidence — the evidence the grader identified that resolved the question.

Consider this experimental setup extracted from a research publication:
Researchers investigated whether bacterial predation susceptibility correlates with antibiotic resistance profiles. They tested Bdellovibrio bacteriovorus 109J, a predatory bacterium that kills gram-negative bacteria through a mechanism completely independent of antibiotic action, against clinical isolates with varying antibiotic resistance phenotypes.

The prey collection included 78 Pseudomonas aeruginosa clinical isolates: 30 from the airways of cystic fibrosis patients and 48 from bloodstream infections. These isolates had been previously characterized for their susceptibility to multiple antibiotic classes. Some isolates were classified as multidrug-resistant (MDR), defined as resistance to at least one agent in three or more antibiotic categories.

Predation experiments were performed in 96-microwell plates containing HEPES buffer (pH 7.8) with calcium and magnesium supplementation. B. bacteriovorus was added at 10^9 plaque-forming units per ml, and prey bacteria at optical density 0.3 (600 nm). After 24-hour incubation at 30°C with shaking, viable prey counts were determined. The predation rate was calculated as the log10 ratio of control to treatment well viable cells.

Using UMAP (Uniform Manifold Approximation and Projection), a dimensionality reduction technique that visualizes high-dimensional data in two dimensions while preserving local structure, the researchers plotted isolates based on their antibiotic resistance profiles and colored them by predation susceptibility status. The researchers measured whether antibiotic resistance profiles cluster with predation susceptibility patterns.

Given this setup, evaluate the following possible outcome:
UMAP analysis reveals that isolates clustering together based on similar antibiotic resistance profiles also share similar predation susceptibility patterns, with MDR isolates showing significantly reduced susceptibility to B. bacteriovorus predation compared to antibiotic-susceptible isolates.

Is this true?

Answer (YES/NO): NO